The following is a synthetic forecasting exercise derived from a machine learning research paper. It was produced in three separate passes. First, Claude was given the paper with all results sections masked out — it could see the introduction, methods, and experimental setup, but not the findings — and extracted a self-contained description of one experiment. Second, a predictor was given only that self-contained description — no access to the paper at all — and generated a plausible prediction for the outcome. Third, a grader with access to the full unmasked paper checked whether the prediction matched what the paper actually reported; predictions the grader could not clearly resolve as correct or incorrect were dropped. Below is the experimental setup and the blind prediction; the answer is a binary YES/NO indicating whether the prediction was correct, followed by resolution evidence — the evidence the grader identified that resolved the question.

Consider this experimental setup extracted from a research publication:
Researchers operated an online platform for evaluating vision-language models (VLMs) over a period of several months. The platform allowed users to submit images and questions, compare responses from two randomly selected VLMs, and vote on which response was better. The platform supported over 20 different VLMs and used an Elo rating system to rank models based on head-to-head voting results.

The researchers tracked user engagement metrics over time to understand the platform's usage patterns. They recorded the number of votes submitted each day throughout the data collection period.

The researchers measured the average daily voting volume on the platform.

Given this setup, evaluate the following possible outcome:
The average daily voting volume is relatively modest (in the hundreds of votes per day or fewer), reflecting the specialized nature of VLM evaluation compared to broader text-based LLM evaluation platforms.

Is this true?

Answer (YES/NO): YES